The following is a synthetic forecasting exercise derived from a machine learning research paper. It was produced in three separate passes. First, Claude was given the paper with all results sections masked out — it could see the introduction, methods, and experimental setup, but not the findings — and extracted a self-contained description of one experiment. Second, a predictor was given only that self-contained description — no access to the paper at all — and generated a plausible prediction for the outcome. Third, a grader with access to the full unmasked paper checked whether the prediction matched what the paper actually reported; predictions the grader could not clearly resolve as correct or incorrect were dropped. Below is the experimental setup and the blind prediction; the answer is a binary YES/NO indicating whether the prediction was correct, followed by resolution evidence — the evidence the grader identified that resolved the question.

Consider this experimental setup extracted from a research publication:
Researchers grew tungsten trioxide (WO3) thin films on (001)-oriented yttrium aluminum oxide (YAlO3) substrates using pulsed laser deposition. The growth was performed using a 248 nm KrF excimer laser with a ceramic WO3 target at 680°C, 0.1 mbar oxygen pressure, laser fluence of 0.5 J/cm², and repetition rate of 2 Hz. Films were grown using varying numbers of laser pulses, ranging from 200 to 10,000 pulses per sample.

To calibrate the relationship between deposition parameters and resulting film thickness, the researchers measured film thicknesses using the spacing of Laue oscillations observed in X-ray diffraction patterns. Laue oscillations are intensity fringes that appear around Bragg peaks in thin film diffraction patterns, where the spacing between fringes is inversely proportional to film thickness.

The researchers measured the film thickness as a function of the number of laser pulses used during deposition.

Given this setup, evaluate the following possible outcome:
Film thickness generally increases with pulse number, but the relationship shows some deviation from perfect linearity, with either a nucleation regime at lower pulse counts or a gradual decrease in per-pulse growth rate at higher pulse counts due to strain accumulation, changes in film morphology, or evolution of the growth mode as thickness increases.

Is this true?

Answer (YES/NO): NO